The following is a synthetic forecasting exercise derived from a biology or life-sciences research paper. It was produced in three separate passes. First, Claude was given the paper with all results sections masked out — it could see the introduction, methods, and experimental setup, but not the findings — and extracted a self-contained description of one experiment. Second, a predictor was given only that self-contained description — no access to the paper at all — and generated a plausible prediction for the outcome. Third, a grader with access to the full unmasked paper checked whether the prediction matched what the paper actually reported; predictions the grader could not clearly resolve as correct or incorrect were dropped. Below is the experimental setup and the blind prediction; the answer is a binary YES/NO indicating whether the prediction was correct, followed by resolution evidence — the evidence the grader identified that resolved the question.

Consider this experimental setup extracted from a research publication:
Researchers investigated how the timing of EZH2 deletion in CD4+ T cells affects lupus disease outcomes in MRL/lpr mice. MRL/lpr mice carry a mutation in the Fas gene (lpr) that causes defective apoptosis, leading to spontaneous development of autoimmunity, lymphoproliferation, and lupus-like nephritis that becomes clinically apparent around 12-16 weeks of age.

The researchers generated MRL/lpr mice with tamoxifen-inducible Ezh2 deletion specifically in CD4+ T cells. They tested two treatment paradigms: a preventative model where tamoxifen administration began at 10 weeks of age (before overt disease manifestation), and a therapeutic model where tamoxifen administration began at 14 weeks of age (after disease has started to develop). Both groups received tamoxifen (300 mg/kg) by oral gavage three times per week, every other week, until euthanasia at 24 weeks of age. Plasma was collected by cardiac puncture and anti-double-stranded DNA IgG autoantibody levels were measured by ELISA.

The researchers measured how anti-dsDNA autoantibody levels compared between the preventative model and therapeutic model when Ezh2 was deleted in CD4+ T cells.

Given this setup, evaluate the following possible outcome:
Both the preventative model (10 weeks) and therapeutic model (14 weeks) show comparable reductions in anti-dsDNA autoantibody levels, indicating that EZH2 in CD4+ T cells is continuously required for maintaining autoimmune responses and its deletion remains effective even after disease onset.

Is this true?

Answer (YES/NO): NO